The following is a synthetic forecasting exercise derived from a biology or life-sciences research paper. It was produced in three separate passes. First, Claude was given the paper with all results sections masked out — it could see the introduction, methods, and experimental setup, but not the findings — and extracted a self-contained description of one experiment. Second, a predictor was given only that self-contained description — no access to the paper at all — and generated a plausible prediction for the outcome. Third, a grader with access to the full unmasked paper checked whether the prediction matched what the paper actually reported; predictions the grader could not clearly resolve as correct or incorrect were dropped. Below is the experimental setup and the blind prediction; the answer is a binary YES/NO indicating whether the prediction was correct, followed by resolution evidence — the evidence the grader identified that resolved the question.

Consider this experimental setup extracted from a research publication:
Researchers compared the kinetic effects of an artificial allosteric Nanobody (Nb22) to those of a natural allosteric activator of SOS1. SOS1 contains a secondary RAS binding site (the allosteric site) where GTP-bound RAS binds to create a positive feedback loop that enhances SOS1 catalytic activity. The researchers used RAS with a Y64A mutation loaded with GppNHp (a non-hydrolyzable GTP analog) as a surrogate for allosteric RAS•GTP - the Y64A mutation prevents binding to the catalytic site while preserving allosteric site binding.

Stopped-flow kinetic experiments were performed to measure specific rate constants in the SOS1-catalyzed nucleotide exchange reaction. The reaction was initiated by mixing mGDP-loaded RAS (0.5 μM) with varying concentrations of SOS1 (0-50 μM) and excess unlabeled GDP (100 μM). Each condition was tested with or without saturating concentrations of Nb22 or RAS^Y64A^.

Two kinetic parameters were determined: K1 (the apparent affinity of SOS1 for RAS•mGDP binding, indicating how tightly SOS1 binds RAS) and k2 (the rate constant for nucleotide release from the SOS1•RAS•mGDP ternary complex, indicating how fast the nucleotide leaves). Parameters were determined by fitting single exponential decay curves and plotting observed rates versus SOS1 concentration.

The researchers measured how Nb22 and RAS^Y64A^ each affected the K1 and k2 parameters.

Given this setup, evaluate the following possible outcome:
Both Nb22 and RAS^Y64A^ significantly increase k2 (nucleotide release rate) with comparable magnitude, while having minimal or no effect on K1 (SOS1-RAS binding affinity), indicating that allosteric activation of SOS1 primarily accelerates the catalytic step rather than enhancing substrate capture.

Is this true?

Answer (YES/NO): NO